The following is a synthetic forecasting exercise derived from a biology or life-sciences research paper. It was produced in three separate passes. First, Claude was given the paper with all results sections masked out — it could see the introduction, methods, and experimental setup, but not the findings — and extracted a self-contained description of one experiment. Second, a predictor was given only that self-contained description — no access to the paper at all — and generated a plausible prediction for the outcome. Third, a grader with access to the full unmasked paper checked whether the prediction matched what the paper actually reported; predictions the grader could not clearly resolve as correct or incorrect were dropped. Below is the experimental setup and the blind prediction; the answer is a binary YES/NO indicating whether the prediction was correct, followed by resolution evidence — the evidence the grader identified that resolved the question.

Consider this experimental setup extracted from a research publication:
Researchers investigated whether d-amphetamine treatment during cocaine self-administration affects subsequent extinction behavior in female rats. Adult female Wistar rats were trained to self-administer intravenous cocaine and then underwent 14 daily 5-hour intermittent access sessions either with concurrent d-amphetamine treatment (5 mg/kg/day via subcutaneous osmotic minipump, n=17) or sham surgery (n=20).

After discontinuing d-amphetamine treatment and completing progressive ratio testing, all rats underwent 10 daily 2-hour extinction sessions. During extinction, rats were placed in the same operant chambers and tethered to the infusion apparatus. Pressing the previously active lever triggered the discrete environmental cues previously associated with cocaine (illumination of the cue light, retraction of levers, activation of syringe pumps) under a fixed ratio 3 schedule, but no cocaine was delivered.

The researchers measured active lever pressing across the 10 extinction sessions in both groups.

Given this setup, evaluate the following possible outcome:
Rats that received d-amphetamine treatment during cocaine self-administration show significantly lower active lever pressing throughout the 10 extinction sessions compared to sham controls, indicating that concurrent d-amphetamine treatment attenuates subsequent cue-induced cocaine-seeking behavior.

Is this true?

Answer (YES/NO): YES